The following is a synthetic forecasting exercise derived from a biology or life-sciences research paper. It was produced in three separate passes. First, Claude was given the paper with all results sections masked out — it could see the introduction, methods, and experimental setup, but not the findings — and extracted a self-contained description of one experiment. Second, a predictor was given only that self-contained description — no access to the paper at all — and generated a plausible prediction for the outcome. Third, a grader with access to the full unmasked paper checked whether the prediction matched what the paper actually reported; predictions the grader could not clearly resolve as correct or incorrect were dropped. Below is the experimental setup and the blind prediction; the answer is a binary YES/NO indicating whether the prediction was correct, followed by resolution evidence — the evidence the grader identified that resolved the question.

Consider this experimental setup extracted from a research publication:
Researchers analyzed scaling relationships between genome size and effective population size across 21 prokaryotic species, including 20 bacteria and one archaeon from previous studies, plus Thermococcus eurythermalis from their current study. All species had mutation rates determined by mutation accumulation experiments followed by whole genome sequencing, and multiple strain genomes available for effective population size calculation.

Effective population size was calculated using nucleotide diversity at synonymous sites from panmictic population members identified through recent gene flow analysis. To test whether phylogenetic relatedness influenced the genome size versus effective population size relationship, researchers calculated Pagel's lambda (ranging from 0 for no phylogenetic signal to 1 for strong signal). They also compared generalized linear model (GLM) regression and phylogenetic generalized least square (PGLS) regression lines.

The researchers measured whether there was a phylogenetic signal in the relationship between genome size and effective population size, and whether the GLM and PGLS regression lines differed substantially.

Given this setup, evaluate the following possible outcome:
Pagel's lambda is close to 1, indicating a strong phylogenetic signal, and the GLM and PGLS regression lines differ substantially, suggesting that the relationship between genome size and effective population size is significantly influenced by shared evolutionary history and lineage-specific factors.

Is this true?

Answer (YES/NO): NO